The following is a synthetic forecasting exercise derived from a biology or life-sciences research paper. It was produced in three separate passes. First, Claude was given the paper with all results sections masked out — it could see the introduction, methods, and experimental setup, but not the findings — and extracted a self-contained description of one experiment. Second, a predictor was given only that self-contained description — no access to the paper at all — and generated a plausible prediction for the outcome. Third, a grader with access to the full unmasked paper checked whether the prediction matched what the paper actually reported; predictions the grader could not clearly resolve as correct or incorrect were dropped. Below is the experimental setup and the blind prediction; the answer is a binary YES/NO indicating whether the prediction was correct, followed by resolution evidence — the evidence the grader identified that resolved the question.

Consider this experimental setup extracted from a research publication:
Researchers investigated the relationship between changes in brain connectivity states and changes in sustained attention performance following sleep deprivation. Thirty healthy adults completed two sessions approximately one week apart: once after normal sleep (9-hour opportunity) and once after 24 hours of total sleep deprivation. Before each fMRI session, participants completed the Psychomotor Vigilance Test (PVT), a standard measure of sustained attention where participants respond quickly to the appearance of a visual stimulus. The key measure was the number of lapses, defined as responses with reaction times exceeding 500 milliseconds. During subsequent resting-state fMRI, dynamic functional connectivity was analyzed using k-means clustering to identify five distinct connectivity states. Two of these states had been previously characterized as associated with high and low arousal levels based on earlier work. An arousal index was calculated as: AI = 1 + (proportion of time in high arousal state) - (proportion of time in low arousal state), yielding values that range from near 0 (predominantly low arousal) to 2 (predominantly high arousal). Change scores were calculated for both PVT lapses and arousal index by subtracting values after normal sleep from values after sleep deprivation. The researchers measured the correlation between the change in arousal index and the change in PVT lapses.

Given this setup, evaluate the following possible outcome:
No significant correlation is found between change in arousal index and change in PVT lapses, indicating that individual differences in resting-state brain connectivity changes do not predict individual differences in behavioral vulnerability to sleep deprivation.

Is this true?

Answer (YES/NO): NO